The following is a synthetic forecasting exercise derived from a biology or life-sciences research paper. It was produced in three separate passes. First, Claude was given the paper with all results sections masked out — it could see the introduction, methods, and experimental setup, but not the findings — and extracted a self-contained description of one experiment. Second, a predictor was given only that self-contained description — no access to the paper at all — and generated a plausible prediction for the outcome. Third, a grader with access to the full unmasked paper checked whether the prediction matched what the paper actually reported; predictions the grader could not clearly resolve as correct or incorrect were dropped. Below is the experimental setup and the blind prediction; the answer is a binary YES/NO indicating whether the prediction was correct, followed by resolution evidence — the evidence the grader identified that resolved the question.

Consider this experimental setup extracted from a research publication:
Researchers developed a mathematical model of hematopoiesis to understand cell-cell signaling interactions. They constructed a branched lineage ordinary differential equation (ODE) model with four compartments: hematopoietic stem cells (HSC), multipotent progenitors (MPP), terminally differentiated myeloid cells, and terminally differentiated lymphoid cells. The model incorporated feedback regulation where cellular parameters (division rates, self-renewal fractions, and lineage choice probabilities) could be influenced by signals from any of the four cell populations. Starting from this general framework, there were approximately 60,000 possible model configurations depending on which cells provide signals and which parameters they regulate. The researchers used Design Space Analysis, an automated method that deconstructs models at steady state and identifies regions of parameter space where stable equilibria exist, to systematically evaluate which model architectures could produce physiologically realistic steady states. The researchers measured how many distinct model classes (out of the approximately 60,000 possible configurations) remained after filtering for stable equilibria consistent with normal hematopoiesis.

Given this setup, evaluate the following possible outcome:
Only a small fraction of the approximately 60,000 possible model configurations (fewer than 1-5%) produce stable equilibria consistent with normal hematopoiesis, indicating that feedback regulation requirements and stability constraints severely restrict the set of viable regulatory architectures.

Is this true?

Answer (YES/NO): NO